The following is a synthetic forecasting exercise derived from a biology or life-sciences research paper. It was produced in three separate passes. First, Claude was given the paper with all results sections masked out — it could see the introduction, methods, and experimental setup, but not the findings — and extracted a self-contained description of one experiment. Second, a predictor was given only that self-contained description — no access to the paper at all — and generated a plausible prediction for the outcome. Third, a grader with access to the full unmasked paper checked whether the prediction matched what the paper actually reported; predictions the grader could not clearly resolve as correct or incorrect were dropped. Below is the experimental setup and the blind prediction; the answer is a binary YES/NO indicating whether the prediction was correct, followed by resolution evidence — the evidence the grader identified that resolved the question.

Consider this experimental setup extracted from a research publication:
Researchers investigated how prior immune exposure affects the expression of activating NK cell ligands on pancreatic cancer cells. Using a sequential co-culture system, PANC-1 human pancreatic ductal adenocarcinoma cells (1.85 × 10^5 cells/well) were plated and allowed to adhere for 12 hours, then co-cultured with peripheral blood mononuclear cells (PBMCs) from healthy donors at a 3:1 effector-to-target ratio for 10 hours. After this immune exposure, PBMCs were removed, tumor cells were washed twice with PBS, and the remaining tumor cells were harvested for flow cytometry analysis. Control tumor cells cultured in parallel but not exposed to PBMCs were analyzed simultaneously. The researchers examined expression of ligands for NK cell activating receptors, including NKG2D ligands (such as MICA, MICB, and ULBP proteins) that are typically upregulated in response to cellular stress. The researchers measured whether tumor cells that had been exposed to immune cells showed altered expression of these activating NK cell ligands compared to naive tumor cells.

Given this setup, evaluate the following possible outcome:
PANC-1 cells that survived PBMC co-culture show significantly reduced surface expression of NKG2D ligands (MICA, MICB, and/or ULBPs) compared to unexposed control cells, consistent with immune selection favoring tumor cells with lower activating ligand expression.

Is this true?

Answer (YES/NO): NO